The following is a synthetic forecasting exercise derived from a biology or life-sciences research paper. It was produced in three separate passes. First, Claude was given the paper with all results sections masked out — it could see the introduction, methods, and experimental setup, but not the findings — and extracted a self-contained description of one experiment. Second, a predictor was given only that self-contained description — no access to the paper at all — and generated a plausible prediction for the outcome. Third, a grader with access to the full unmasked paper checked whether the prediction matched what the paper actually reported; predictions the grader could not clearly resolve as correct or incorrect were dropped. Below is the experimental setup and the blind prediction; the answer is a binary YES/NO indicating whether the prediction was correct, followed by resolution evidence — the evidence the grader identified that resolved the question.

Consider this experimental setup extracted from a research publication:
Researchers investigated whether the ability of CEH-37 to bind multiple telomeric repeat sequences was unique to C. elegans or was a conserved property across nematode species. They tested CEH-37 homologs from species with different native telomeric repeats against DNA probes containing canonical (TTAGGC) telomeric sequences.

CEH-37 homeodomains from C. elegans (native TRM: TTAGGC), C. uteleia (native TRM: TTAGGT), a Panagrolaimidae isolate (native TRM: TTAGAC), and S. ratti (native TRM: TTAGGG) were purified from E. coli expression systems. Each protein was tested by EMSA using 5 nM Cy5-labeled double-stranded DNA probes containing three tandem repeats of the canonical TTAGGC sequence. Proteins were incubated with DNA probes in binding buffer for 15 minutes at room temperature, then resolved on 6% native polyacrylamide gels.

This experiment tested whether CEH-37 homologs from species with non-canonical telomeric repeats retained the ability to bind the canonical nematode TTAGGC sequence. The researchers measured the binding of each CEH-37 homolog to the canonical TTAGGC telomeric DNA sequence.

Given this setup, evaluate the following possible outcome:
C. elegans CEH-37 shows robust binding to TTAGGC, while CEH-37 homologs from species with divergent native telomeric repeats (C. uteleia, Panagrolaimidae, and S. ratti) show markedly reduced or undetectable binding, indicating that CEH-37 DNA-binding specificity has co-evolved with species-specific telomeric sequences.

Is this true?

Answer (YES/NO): NO